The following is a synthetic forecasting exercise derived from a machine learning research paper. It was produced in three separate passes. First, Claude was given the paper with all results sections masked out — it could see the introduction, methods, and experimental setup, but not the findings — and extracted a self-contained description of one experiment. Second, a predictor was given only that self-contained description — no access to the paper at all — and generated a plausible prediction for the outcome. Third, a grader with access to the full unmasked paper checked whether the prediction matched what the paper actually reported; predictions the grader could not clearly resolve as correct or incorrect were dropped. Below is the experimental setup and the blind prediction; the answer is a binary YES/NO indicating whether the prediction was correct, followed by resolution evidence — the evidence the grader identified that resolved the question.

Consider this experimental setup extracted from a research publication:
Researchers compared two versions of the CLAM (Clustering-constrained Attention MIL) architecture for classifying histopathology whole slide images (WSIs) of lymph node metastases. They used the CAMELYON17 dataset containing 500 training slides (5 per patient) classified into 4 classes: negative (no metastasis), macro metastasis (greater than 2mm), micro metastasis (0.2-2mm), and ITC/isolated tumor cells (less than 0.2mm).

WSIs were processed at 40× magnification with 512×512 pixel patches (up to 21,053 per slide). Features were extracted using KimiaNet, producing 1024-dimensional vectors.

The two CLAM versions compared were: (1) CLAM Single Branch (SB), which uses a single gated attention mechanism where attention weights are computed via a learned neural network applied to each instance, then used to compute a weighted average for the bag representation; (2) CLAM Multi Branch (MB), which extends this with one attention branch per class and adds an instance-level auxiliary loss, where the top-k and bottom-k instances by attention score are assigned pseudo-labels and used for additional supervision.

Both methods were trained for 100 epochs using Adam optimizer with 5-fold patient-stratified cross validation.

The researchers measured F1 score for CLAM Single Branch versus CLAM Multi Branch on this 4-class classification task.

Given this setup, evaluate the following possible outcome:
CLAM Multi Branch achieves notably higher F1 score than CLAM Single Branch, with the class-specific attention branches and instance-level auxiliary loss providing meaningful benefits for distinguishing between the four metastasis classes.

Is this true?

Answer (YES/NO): NO